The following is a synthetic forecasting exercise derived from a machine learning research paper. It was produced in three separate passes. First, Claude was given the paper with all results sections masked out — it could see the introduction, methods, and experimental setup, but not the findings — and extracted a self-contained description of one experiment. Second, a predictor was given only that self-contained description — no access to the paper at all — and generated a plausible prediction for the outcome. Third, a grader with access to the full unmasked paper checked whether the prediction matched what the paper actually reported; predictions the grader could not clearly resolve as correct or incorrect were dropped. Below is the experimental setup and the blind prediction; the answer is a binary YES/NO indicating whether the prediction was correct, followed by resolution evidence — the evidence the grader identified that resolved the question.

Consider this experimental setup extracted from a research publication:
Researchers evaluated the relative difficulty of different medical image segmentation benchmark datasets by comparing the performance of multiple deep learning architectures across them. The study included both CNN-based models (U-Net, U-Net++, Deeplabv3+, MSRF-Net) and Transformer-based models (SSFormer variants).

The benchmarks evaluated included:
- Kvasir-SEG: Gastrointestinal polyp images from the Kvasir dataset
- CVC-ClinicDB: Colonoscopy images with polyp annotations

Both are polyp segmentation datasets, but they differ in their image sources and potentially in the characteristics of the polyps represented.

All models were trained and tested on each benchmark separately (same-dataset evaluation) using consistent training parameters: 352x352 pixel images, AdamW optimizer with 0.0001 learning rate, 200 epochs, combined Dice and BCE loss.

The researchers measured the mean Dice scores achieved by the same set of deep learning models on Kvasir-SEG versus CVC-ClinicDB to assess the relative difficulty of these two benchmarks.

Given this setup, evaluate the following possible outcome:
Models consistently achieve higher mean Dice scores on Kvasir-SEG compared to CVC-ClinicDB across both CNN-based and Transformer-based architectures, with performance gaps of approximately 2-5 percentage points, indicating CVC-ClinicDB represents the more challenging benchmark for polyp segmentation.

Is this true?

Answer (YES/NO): NO